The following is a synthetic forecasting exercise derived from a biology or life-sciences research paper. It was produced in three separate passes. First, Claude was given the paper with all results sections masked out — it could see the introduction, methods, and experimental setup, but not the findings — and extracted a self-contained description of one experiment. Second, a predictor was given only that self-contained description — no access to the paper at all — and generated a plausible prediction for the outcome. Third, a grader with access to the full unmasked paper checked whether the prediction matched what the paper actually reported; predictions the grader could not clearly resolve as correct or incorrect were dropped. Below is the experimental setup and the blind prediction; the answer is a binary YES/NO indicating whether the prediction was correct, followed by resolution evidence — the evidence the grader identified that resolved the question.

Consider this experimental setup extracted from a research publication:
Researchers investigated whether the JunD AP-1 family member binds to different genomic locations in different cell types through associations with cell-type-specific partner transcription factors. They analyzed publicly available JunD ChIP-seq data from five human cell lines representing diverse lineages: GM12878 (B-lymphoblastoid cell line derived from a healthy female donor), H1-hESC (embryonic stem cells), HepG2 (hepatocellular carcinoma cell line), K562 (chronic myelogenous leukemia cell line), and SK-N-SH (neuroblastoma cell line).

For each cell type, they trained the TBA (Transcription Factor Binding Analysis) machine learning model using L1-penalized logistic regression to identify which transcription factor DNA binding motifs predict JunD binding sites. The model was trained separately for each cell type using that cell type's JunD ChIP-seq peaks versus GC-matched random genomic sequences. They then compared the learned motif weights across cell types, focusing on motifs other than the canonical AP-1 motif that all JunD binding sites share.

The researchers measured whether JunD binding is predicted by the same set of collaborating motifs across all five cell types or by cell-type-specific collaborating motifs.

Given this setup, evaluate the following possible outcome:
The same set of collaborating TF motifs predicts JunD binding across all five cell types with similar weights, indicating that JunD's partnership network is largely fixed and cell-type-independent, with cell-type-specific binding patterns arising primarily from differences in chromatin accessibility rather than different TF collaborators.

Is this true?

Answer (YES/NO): NO